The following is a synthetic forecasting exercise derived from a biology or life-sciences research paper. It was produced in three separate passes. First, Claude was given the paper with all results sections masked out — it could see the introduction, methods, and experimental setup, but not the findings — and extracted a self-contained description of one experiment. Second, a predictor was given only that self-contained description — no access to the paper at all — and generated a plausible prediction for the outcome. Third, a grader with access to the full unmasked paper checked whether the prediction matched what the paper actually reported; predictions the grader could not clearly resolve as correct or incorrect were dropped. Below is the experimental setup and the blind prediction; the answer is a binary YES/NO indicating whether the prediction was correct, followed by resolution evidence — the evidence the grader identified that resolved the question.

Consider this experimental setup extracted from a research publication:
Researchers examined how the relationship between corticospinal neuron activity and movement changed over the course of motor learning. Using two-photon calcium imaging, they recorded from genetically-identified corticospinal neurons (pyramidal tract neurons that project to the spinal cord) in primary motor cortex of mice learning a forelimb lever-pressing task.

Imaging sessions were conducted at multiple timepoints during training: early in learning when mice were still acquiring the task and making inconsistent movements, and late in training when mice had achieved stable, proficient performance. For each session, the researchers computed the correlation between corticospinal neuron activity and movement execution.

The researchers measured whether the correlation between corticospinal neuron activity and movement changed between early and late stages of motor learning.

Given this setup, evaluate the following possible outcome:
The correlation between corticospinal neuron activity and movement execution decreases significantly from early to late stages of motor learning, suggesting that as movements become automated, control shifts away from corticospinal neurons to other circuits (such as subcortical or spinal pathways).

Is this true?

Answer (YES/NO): NO